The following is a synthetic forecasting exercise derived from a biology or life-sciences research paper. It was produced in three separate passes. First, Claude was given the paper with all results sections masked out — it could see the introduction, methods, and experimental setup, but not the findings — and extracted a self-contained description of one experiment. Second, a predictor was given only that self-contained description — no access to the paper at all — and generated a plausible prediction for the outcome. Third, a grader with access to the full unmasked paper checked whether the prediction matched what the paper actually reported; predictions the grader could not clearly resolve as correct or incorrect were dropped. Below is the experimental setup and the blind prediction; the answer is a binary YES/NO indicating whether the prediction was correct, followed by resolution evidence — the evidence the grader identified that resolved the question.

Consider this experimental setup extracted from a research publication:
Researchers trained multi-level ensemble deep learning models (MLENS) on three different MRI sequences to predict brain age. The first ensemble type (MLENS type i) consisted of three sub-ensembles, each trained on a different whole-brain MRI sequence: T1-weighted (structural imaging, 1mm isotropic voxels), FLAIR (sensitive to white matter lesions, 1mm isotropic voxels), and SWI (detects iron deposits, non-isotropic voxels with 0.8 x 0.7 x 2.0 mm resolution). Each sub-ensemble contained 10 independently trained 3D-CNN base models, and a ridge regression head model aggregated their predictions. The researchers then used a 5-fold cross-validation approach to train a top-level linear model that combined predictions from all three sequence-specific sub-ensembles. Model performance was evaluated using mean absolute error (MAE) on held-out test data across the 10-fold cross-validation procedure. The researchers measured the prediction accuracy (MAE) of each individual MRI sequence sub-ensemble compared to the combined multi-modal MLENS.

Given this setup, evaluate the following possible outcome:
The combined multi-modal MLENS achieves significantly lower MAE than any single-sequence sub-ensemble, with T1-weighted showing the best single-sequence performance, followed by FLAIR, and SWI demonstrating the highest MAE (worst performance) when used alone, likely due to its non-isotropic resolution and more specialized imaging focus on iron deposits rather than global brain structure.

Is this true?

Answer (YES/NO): NO